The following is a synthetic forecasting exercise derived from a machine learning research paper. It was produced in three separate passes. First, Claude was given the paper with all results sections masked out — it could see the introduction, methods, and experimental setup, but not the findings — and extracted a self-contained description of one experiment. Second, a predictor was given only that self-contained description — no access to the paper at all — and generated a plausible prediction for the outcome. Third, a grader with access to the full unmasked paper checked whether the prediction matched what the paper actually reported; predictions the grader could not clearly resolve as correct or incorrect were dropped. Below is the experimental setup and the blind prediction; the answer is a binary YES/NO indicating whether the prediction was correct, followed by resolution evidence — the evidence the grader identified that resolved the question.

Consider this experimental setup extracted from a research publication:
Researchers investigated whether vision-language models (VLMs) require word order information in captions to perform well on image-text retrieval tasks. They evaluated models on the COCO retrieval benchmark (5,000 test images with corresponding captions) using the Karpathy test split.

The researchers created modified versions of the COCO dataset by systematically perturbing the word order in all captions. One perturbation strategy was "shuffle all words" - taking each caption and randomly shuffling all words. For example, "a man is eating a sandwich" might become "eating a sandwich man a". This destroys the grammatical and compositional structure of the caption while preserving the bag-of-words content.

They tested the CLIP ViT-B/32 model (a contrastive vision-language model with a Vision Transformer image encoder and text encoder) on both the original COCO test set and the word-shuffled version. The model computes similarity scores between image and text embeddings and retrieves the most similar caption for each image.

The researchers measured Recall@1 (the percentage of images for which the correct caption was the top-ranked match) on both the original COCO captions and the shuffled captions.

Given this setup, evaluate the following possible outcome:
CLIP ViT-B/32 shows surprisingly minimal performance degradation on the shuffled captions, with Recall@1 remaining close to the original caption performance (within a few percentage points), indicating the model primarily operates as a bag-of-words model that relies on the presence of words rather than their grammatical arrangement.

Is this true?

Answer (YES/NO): NO